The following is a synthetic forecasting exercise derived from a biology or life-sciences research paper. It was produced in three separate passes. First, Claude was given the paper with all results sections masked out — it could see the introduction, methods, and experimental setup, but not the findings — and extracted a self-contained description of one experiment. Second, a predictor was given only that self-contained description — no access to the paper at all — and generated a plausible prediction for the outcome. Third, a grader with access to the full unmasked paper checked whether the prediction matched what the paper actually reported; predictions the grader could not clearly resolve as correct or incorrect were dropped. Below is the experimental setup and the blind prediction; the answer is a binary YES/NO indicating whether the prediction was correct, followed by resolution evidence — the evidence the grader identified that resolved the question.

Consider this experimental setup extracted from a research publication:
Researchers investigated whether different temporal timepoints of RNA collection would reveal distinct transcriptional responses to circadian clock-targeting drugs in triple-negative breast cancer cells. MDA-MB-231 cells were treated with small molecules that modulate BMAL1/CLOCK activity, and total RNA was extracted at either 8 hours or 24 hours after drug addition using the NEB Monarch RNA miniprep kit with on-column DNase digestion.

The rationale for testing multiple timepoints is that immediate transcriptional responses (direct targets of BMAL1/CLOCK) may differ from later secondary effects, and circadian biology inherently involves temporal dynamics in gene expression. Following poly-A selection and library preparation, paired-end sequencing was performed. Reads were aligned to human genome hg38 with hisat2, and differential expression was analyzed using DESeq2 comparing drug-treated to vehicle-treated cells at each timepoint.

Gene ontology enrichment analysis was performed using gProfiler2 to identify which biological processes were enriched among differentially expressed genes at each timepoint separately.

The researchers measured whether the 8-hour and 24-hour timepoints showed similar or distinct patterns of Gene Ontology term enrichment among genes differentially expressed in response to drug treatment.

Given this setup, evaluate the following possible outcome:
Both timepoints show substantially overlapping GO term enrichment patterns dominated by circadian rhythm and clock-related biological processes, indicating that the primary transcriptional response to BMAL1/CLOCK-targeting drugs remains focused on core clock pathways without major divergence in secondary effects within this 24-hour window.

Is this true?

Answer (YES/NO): YES